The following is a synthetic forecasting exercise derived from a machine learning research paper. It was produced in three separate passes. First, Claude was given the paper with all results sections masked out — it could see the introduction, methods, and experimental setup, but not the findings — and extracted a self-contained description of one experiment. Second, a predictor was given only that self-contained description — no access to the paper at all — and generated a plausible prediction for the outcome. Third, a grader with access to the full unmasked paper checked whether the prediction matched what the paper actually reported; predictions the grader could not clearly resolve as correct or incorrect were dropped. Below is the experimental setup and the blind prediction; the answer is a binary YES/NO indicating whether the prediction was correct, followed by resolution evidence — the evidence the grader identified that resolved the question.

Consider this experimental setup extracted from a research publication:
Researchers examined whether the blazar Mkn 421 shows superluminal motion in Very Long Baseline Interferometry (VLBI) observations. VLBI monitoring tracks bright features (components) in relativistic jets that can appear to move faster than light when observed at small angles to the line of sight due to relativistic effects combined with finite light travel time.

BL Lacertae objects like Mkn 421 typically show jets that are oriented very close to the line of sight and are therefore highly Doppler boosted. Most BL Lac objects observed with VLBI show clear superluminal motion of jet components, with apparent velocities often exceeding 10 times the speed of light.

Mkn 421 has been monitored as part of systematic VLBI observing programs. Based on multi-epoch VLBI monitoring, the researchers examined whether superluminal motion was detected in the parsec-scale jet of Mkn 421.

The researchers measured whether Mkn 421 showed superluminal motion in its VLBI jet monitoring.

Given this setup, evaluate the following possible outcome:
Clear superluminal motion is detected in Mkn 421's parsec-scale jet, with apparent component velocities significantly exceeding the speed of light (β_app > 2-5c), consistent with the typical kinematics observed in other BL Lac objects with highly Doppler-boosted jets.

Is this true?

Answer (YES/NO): NO